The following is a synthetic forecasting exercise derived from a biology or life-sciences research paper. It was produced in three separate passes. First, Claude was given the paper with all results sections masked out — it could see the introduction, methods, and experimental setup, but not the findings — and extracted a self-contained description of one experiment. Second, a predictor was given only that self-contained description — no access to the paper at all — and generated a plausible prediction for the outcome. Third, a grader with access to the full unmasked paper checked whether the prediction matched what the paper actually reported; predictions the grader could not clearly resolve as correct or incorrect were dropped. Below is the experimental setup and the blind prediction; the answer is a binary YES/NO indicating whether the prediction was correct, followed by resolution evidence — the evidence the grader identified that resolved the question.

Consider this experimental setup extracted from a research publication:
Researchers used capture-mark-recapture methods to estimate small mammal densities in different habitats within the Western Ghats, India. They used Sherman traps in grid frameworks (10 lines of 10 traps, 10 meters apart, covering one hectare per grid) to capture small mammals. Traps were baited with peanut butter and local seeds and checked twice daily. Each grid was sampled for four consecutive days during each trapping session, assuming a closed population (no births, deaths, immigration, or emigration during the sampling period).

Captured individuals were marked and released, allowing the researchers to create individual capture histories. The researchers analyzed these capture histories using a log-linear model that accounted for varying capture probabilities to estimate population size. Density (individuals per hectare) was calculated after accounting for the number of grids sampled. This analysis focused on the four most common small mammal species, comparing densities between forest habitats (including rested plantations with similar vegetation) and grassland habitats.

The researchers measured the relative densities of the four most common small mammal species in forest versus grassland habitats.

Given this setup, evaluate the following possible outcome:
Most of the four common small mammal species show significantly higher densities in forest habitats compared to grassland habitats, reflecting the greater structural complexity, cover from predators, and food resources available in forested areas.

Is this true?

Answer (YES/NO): NO